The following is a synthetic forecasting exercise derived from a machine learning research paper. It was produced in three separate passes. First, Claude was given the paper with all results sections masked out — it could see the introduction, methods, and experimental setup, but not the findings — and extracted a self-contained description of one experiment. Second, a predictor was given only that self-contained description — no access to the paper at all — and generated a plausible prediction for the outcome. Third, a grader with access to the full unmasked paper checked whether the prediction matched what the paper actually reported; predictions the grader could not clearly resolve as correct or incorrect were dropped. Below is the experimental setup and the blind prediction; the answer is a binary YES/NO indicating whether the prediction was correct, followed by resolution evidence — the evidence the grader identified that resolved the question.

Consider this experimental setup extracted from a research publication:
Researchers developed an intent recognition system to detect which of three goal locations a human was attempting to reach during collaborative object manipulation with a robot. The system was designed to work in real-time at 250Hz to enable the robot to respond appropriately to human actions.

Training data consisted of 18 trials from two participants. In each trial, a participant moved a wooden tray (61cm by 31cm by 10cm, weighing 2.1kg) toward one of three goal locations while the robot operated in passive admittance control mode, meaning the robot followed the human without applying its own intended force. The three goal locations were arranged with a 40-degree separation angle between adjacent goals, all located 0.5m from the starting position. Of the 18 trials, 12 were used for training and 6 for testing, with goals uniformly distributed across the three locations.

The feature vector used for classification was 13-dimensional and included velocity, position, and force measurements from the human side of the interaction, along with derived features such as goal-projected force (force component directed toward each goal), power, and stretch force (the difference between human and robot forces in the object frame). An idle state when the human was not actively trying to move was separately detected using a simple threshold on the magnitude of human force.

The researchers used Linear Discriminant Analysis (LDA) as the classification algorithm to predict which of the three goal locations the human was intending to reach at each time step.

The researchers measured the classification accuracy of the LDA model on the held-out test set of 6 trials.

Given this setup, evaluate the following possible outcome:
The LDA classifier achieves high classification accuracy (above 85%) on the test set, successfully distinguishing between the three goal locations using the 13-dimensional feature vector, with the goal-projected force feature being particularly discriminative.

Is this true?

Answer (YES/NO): NO